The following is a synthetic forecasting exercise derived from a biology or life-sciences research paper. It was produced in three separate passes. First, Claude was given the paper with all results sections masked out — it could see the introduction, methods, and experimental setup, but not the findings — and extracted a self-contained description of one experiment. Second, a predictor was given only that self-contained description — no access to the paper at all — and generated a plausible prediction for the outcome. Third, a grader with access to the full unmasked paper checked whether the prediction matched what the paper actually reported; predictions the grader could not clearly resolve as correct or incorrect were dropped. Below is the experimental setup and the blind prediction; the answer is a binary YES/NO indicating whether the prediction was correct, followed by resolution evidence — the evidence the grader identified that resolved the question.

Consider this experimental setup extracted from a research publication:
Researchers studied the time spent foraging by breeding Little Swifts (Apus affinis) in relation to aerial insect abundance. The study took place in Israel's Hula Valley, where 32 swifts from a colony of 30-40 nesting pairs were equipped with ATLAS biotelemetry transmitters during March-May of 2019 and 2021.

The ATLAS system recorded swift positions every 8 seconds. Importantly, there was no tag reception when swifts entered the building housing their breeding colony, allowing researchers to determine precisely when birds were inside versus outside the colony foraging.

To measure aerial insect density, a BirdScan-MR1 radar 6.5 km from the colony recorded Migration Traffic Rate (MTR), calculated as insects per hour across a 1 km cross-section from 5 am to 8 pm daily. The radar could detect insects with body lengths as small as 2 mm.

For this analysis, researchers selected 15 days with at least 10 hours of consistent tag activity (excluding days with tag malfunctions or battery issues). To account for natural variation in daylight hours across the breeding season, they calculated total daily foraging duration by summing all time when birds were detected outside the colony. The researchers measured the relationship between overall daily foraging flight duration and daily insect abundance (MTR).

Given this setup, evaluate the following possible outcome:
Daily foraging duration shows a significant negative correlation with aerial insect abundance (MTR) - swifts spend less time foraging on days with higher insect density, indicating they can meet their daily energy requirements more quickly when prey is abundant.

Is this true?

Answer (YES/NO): NO